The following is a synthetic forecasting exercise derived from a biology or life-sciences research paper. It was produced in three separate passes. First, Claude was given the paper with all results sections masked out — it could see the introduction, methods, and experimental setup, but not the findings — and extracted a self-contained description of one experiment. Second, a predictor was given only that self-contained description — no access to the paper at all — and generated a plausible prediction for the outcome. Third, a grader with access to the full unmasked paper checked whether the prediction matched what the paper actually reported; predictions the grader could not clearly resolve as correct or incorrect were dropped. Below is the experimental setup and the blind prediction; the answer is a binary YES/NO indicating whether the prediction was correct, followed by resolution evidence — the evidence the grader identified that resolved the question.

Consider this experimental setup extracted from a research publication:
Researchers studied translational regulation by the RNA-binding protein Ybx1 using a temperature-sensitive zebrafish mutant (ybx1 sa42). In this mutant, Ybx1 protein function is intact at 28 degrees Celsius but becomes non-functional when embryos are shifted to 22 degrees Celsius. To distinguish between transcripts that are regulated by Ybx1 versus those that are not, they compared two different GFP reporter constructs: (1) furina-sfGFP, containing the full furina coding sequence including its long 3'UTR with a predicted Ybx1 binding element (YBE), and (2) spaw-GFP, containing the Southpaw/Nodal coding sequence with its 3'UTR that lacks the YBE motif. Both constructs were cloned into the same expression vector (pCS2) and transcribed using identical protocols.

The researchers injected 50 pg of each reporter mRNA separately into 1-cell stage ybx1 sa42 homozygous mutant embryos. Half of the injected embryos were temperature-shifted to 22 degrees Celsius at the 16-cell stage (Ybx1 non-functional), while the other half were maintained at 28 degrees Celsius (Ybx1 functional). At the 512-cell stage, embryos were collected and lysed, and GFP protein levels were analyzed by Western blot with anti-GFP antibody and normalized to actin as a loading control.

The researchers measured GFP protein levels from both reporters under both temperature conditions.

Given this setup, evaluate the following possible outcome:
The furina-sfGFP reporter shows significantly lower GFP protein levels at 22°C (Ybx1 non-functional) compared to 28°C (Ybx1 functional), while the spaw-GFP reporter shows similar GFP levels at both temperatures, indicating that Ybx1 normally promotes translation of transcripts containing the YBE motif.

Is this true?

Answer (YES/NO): NO